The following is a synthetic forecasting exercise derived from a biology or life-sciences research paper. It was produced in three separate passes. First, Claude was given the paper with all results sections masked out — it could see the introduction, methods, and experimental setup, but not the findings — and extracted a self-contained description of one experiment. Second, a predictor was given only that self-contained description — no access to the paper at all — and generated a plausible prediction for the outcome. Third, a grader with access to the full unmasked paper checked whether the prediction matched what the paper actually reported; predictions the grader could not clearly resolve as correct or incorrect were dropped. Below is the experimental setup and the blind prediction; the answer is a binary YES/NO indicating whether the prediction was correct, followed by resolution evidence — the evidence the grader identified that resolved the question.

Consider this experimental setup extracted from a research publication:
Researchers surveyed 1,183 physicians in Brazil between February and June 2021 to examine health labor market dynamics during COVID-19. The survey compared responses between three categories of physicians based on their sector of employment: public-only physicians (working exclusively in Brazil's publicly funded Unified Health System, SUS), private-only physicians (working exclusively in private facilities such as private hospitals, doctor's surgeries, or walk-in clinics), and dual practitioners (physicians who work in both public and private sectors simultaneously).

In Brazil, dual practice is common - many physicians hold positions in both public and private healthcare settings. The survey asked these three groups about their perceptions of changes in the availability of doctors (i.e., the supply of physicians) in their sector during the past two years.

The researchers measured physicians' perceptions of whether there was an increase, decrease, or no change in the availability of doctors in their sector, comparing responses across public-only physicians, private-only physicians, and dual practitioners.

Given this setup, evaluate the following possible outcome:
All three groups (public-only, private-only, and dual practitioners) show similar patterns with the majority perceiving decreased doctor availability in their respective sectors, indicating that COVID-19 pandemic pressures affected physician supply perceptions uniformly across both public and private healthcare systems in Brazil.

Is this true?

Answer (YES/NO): NO